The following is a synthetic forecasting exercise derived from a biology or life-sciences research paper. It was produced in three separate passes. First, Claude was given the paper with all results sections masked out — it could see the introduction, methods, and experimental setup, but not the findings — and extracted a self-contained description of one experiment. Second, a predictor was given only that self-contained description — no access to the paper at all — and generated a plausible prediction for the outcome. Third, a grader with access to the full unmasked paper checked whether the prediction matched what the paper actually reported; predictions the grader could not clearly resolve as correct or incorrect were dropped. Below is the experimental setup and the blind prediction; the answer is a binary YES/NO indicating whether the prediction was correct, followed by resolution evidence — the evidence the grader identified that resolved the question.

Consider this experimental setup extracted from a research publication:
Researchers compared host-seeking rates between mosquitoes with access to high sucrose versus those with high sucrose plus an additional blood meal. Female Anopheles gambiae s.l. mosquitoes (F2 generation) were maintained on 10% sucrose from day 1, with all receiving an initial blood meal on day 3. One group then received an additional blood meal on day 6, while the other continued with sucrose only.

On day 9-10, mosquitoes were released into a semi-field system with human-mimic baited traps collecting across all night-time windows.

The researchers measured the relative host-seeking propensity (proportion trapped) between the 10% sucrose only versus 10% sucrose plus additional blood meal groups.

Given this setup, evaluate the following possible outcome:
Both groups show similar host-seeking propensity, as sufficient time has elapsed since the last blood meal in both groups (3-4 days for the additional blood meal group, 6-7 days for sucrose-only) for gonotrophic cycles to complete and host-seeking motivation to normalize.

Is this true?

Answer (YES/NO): NO